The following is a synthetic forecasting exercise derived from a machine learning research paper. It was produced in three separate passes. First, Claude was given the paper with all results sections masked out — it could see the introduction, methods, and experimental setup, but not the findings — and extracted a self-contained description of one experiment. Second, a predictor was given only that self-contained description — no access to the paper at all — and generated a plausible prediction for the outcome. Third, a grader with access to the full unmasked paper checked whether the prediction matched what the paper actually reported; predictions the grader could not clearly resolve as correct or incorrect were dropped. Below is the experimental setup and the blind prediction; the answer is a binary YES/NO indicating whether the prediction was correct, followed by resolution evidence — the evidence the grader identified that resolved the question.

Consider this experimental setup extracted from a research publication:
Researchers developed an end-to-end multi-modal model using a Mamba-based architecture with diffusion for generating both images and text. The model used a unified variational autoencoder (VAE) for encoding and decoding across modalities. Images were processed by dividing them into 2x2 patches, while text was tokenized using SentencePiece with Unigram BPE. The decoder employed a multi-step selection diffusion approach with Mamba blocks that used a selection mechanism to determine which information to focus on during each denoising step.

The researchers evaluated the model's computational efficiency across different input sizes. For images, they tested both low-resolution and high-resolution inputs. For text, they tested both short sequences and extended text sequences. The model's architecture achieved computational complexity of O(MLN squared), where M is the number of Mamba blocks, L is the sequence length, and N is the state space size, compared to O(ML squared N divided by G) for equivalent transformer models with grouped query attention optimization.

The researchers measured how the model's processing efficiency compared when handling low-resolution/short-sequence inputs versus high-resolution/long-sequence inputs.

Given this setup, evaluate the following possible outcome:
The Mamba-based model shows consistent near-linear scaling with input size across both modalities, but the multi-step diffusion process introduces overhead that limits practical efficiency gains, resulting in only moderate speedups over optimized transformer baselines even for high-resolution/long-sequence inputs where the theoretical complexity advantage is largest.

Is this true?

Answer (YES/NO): NO